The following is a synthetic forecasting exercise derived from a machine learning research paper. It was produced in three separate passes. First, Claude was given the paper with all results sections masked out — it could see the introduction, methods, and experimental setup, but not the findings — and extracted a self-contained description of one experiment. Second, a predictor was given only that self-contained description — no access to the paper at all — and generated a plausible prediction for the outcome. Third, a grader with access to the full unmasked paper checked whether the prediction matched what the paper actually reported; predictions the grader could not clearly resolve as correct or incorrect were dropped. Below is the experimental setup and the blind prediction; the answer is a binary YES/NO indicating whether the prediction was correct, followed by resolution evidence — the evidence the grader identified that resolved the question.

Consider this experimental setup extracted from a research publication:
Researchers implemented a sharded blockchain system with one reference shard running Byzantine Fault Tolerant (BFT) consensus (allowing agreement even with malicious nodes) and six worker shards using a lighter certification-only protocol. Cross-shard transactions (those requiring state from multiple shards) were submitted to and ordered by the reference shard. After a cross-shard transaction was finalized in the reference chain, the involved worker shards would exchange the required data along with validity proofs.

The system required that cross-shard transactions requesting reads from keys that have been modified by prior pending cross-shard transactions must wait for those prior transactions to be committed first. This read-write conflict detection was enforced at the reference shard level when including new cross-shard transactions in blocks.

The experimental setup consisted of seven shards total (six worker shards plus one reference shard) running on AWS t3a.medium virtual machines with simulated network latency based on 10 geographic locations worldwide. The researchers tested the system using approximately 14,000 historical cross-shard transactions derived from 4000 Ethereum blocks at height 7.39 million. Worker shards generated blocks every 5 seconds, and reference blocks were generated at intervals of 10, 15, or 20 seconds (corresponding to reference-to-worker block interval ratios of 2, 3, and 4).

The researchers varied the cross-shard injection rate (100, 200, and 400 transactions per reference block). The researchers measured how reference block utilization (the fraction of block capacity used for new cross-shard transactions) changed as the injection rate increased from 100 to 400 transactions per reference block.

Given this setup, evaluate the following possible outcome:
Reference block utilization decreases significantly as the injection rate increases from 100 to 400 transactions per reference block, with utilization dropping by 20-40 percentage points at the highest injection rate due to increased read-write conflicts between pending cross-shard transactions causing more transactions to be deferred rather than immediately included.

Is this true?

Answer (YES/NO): NO